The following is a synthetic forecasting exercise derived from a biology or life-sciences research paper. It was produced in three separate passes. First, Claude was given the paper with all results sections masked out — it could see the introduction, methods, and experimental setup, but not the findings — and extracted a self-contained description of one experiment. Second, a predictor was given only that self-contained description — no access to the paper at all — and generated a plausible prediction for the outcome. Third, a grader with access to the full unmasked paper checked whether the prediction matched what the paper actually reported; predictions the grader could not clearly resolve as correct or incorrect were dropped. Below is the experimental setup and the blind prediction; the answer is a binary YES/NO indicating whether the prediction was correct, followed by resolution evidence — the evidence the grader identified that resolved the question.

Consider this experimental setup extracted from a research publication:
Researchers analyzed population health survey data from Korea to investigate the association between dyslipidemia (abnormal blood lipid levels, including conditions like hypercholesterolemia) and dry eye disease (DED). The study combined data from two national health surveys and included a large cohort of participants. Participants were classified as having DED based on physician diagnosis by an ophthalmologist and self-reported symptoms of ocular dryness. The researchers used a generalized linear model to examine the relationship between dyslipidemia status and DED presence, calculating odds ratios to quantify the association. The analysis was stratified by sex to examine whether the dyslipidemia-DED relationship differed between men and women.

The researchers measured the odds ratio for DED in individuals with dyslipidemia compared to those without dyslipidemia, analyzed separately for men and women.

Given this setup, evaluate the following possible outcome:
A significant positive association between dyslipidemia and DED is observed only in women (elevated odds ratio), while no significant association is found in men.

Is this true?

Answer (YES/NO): NO